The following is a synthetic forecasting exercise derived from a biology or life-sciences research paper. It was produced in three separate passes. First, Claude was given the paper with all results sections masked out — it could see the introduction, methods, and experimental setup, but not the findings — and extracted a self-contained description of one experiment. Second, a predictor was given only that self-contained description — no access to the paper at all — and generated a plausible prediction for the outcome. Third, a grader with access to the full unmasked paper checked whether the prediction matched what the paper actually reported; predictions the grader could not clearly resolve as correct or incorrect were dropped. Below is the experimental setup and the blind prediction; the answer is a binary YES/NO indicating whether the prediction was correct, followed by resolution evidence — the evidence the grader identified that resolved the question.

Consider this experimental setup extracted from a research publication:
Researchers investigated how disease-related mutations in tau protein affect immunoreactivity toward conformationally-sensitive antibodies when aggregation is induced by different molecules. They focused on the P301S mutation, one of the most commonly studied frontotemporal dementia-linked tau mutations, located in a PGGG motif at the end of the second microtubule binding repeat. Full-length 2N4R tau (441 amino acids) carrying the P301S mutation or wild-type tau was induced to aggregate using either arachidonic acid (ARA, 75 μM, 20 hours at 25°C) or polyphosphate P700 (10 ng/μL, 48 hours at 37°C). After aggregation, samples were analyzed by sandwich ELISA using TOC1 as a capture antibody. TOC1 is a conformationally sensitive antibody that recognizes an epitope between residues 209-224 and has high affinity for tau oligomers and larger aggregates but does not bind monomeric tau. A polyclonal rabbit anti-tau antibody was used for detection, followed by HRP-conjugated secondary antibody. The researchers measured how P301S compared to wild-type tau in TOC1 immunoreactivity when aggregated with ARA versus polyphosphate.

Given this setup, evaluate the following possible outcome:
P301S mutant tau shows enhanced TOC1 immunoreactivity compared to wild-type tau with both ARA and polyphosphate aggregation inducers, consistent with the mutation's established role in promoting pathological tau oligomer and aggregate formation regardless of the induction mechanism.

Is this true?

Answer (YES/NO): NO